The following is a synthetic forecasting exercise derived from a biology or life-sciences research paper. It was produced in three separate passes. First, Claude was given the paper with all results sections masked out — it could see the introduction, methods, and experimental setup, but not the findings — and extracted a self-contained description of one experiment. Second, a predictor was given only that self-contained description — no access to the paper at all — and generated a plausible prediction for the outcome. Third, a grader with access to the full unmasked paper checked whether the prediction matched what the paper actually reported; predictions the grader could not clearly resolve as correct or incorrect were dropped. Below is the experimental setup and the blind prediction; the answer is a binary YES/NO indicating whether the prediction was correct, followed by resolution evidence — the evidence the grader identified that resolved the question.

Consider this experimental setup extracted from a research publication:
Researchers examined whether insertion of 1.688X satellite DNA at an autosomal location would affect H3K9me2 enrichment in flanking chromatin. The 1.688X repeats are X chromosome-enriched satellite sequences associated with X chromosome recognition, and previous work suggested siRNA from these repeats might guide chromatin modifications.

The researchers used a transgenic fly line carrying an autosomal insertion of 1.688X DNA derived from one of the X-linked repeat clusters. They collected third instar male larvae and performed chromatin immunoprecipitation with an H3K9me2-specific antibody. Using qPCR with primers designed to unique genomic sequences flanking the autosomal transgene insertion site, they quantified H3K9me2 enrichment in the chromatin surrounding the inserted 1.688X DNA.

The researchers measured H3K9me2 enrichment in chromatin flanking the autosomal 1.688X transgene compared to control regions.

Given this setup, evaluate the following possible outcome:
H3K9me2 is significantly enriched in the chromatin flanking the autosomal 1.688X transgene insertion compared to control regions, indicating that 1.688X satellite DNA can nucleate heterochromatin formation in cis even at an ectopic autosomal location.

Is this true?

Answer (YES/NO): YES